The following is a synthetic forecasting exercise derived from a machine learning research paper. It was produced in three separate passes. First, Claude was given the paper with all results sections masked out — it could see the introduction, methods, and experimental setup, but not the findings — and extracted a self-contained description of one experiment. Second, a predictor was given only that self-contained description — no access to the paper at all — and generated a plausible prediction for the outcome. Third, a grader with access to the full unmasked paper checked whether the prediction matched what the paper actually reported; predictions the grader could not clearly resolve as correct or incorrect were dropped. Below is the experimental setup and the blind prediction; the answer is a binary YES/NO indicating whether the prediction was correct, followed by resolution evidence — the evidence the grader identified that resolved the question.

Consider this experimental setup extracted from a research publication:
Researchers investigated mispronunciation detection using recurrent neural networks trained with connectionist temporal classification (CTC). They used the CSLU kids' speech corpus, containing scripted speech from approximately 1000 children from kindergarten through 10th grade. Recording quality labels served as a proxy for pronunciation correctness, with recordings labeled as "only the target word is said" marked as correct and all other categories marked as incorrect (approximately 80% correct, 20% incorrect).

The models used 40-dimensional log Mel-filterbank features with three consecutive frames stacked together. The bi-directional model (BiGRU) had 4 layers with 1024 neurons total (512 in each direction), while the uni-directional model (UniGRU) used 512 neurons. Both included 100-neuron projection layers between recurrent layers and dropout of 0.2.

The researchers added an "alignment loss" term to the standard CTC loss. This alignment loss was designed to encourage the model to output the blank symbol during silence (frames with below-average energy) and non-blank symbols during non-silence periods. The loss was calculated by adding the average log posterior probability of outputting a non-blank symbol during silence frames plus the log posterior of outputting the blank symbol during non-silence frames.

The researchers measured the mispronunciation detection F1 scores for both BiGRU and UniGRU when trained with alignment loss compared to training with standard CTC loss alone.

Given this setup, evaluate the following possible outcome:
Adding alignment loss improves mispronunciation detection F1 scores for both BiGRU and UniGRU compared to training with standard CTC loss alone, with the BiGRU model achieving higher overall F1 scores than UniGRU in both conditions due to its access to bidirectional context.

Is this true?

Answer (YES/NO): NO